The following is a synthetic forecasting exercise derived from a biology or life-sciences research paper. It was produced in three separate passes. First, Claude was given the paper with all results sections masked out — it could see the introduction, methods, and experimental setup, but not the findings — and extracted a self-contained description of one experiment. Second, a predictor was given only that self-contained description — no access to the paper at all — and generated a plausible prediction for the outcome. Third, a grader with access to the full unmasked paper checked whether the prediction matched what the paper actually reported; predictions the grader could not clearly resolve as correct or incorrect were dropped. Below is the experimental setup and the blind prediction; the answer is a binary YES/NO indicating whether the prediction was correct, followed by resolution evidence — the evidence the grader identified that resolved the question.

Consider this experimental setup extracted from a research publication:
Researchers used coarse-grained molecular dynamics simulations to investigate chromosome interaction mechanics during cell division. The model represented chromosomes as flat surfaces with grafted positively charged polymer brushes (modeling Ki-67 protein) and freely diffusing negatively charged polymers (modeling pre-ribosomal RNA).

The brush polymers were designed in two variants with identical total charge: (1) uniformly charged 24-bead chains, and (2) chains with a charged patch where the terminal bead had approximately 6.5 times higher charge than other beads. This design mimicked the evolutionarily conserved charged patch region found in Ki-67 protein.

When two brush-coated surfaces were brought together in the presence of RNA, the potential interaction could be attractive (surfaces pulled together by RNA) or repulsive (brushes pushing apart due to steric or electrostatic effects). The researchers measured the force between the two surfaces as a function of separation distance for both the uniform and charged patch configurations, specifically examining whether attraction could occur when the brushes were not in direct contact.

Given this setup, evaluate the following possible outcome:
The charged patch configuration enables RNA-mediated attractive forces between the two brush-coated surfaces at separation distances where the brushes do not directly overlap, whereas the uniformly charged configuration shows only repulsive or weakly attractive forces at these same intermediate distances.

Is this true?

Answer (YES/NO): YES